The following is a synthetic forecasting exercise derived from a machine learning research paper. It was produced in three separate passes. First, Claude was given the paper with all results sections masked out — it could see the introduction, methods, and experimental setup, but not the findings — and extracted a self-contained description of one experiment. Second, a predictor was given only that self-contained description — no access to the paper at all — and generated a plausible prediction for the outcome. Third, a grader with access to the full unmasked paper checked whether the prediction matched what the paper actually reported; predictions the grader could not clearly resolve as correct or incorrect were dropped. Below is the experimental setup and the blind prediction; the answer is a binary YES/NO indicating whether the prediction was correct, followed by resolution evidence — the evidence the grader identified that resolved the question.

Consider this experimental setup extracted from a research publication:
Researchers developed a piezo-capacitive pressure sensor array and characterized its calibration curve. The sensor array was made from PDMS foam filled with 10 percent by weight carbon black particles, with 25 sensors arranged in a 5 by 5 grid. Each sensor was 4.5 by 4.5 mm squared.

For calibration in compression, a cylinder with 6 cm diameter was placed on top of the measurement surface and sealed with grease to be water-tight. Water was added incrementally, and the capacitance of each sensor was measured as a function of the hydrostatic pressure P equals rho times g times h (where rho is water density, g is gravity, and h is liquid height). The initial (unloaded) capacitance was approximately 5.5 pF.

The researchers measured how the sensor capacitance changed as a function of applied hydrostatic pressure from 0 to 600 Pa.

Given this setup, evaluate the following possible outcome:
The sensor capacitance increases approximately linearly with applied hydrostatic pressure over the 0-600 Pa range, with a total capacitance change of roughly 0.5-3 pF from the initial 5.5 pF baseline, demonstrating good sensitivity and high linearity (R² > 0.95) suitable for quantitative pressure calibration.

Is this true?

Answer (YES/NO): NO